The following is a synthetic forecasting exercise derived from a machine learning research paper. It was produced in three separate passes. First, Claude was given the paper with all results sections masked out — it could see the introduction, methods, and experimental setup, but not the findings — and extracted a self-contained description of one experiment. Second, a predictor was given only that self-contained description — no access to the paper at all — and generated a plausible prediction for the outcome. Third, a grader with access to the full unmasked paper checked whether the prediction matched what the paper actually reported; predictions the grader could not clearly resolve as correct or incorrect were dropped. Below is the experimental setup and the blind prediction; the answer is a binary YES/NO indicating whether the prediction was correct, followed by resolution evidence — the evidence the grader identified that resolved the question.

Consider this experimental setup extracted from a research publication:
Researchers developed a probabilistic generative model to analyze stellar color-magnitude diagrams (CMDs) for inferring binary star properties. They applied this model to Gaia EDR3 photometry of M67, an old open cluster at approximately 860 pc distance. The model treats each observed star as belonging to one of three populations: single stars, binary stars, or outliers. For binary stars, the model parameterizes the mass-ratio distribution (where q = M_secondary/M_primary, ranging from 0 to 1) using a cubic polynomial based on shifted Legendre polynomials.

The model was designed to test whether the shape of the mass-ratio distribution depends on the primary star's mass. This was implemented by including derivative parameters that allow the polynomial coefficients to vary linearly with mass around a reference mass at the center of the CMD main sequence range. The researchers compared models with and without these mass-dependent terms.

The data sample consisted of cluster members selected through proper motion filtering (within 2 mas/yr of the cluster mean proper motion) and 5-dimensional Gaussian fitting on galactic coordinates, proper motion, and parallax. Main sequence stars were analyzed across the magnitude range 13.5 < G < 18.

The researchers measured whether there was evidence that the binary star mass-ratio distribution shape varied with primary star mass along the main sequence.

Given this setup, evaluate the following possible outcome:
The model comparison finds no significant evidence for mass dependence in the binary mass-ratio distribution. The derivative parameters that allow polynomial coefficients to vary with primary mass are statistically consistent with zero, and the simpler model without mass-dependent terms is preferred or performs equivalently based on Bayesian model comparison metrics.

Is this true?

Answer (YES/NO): YES